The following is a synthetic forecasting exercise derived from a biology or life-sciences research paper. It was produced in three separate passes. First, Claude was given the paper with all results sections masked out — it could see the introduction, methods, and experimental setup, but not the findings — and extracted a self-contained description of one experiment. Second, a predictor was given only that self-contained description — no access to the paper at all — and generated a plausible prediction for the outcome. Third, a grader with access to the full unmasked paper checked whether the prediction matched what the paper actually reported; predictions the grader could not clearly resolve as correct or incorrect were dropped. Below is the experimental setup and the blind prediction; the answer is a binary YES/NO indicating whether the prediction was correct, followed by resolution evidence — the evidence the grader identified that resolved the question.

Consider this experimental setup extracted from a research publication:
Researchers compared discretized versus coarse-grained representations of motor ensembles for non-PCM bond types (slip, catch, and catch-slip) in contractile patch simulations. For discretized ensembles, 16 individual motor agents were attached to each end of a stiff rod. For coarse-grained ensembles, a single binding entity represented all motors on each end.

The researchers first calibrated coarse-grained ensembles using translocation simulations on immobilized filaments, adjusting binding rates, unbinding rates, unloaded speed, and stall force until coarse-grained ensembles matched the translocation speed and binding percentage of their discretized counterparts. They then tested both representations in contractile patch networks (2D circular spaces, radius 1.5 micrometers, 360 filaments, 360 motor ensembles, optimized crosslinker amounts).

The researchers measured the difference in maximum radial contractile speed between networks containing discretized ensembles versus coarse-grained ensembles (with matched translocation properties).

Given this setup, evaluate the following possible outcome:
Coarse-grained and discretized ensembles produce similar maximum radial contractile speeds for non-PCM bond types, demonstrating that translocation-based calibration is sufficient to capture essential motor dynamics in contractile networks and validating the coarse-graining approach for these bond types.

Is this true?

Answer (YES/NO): NO